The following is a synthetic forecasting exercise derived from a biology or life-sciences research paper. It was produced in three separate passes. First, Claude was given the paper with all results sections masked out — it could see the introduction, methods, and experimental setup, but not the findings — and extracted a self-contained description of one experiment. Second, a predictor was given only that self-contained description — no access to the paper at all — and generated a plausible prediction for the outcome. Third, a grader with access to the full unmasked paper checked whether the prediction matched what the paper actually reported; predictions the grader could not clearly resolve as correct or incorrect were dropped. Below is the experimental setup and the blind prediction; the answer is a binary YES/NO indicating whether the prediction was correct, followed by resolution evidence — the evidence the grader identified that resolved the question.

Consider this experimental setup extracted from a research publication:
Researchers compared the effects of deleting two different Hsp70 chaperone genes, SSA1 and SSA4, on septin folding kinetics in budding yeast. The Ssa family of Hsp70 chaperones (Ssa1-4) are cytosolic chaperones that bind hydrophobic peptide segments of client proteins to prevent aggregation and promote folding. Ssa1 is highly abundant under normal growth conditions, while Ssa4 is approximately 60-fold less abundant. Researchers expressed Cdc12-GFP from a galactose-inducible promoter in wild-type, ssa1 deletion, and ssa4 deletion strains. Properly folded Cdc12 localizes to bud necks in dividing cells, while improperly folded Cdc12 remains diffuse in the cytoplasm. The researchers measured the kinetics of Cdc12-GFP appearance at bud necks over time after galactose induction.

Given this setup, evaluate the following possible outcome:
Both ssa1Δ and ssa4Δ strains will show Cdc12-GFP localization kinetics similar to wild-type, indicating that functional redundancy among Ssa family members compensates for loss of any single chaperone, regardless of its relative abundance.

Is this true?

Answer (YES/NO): NO